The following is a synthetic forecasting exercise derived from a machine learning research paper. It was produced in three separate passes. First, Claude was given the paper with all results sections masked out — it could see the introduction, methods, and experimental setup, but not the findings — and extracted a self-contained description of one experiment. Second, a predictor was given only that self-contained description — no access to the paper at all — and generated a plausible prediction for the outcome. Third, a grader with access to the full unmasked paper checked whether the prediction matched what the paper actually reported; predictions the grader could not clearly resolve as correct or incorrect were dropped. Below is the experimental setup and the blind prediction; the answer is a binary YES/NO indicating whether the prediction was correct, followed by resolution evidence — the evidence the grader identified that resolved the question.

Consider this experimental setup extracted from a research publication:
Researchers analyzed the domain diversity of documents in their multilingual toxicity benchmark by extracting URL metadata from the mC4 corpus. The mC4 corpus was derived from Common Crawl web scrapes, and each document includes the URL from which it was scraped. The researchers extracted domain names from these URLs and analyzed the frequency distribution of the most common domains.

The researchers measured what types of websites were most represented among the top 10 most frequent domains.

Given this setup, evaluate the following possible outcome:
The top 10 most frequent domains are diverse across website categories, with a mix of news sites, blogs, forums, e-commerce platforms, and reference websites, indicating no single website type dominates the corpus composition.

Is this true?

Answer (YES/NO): NO